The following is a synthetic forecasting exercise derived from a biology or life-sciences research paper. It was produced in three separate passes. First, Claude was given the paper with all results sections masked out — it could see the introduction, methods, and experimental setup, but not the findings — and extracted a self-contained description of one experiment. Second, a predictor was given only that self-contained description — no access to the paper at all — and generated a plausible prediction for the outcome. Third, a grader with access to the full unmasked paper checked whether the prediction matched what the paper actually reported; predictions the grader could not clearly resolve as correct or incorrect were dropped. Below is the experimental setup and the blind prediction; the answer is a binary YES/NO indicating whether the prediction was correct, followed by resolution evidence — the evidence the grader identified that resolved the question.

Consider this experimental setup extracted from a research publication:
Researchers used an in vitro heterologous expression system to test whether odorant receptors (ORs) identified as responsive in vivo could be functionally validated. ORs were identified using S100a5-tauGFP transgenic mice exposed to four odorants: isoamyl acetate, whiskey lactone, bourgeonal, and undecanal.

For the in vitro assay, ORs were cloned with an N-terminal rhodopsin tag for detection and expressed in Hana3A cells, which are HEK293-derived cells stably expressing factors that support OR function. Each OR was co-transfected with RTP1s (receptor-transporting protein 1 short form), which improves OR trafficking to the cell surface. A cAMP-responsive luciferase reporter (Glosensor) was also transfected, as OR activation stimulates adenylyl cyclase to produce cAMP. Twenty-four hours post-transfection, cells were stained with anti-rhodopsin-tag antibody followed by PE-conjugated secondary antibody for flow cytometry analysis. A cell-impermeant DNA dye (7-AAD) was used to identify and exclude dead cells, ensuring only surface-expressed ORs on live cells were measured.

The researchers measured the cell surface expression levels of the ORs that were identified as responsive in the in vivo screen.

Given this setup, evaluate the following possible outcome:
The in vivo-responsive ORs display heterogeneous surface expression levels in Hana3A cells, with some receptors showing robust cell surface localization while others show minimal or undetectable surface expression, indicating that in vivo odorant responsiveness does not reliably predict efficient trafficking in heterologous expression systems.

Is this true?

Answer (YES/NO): YES